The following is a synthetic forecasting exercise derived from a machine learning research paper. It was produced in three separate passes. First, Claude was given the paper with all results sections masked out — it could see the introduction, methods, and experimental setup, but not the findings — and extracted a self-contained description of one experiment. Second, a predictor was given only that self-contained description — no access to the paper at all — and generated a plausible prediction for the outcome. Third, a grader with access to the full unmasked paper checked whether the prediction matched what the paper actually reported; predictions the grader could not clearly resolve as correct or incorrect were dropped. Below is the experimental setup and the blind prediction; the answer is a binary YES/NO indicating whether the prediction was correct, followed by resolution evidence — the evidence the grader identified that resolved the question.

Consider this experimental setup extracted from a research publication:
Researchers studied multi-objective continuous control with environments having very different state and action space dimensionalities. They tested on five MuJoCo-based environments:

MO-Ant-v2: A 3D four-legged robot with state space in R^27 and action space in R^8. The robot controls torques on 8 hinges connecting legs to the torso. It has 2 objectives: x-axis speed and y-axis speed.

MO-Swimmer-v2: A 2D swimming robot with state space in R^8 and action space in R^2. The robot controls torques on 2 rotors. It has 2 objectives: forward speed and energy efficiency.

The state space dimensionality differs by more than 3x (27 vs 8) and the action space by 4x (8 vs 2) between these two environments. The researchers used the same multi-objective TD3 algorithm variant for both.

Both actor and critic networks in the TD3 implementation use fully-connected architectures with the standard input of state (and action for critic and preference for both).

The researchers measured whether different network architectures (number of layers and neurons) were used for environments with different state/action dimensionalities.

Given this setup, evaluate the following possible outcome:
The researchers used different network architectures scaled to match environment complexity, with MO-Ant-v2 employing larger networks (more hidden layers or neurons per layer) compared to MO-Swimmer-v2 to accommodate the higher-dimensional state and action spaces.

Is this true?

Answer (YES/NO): NO